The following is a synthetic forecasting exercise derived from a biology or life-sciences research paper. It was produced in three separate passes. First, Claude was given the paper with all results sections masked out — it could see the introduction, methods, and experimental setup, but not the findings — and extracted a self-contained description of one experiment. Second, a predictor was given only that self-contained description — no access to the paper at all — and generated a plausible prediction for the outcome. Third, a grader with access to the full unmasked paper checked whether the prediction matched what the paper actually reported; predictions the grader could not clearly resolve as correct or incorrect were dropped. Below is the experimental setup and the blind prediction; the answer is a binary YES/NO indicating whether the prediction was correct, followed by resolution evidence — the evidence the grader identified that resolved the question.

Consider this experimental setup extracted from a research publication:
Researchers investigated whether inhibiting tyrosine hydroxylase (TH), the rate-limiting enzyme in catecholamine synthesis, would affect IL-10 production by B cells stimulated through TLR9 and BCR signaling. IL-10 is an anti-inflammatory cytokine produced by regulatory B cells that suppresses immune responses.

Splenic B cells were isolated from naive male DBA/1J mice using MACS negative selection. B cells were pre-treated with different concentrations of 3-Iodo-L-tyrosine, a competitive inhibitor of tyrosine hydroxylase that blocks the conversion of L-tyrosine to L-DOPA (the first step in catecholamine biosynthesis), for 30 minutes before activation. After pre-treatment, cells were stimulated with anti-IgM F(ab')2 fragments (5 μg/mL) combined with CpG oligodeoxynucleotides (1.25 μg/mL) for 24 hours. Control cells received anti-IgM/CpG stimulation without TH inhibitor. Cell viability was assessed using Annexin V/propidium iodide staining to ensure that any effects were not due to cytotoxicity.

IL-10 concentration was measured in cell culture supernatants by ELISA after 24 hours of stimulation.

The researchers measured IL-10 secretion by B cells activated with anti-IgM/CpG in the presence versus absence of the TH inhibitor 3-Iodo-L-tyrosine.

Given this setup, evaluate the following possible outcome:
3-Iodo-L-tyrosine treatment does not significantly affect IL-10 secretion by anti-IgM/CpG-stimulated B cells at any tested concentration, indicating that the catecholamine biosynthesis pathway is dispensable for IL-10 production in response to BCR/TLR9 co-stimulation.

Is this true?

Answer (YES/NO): NO